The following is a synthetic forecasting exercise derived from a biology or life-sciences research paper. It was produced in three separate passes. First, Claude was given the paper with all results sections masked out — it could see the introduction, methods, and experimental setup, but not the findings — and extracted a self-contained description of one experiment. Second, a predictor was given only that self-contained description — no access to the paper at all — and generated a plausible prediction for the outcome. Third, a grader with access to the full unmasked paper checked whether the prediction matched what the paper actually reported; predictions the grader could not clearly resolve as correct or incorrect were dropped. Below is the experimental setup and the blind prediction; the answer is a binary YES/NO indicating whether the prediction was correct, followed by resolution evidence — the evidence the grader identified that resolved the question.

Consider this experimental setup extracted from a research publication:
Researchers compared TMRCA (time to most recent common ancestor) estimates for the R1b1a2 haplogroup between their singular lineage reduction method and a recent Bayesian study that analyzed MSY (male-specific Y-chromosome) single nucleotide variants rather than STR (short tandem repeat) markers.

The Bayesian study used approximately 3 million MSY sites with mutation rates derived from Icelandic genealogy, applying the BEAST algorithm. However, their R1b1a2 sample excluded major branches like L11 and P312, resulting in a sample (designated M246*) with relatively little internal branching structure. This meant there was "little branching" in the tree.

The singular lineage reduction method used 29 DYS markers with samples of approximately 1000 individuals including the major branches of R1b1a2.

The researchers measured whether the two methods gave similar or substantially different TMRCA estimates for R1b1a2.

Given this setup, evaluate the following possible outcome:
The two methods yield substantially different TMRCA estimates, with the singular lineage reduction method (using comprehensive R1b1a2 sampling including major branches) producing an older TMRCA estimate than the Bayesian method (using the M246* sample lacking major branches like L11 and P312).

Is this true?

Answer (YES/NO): NO